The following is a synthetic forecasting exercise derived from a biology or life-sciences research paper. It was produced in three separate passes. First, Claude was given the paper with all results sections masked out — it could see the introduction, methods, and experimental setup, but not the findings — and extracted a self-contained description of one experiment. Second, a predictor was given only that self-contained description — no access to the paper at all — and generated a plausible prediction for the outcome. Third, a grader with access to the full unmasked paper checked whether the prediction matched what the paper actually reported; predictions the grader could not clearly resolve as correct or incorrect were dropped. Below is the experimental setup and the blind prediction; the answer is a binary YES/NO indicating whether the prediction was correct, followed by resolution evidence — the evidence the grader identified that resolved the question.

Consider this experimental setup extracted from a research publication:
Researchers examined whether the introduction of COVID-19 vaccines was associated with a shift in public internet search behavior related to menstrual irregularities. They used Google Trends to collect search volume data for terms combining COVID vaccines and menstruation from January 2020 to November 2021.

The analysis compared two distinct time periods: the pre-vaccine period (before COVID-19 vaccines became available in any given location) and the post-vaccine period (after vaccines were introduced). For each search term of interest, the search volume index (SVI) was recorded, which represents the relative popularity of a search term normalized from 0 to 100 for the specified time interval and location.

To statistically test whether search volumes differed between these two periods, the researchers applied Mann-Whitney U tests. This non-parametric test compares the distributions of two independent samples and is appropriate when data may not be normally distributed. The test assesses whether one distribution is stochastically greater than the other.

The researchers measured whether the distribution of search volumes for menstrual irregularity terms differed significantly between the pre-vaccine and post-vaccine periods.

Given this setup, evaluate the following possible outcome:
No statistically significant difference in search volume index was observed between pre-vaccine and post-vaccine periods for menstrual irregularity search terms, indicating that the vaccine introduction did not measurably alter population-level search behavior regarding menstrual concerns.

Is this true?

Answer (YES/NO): NO